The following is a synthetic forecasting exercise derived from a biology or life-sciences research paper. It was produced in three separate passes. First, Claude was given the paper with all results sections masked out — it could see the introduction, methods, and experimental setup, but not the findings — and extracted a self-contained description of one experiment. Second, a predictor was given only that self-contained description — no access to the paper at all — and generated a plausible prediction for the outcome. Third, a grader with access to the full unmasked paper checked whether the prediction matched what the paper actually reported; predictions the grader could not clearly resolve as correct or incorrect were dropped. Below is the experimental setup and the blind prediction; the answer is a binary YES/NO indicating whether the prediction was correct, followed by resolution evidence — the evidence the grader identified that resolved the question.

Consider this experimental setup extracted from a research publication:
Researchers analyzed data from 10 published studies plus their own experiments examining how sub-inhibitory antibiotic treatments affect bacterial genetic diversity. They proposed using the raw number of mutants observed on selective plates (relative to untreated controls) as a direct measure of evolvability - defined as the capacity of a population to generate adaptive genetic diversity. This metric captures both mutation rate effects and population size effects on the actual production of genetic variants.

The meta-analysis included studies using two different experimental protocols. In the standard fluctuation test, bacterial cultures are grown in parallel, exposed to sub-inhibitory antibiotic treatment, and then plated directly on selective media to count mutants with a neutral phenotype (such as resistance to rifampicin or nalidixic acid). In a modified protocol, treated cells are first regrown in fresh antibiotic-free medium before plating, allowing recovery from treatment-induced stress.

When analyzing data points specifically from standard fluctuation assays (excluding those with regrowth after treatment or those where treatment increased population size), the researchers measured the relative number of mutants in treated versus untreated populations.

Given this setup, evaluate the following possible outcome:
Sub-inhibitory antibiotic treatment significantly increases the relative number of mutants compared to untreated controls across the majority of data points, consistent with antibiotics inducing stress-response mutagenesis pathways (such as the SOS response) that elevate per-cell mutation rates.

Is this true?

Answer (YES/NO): NO